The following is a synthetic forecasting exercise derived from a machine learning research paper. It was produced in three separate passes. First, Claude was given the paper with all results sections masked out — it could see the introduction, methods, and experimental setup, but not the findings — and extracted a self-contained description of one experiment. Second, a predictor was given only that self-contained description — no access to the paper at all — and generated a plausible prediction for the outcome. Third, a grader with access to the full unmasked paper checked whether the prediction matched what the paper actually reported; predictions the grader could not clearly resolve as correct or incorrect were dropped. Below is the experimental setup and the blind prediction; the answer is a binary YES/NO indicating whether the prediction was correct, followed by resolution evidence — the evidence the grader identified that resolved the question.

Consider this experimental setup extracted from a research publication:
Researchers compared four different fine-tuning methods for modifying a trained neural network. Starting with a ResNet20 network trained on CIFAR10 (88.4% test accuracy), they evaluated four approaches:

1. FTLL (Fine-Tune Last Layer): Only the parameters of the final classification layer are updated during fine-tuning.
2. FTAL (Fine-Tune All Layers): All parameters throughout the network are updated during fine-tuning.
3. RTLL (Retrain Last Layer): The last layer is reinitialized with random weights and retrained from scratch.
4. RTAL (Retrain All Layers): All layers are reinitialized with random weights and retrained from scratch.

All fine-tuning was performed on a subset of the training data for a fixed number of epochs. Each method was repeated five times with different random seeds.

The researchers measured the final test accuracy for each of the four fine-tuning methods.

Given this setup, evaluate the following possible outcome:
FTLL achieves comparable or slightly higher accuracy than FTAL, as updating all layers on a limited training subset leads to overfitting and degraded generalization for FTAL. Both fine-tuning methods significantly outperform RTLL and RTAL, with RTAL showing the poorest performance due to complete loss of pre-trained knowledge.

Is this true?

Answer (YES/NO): NO